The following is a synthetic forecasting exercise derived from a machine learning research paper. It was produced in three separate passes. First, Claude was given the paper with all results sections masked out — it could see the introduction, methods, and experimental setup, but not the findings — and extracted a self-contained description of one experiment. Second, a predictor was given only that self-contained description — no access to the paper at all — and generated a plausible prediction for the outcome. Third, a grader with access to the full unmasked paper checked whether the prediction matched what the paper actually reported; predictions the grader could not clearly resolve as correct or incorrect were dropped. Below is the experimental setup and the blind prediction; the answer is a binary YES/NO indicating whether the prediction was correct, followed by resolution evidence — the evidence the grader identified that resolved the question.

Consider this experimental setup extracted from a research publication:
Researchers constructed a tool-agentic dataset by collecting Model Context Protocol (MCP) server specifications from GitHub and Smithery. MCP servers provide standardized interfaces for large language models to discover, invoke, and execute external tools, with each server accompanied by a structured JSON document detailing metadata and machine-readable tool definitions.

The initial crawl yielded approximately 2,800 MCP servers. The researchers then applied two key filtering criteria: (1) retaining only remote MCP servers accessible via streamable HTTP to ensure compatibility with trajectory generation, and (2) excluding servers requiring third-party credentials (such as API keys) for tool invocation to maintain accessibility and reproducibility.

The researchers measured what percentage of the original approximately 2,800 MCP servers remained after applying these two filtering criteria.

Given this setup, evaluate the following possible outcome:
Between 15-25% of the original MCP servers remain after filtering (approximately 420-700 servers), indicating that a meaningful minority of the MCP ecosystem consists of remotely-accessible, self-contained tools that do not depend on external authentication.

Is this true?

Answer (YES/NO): NO